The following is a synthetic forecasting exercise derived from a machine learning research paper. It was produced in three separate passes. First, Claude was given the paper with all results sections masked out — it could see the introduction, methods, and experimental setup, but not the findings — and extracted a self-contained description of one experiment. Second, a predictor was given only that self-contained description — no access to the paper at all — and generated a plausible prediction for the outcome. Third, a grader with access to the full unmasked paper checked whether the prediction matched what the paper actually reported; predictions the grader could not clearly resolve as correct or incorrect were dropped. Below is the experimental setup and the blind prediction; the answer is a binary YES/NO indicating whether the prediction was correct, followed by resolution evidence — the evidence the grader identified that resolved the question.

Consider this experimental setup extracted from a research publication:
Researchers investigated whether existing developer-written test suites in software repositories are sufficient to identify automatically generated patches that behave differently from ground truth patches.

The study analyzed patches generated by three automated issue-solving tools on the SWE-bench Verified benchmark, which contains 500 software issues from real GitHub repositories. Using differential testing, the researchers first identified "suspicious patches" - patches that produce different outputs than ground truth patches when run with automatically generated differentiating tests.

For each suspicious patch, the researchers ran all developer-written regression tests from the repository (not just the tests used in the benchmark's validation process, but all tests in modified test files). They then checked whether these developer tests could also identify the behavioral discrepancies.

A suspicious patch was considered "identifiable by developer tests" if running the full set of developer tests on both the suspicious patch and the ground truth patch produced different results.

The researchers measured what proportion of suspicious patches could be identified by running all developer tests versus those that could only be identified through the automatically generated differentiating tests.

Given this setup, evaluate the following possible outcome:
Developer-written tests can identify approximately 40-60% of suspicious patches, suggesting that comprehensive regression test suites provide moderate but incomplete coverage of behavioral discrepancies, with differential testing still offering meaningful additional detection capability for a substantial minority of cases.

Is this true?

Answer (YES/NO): NO